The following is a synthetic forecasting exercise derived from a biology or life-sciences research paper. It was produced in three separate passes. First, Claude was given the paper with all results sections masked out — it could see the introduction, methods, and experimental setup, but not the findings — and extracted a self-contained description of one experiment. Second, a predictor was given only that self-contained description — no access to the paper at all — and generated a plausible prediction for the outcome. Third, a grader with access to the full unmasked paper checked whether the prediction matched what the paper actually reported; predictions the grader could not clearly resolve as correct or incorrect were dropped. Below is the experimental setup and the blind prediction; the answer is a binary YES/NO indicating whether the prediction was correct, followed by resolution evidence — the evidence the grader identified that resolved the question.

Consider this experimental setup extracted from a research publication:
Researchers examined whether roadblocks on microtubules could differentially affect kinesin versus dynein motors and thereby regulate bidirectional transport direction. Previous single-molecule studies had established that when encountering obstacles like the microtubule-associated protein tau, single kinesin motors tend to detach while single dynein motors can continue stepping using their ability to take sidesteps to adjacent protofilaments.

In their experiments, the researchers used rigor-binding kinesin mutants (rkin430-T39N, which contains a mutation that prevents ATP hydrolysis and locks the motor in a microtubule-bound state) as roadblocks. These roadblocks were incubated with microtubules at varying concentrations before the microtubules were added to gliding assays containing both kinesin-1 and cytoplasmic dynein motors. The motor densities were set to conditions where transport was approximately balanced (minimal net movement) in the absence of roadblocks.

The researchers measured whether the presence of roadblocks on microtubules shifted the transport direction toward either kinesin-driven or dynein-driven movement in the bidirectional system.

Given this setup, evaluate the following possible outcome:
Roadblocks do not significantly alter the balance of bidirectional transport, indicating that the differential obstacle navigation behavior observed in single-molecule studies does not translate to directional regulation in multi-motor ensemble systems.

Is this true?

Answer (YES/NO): YES